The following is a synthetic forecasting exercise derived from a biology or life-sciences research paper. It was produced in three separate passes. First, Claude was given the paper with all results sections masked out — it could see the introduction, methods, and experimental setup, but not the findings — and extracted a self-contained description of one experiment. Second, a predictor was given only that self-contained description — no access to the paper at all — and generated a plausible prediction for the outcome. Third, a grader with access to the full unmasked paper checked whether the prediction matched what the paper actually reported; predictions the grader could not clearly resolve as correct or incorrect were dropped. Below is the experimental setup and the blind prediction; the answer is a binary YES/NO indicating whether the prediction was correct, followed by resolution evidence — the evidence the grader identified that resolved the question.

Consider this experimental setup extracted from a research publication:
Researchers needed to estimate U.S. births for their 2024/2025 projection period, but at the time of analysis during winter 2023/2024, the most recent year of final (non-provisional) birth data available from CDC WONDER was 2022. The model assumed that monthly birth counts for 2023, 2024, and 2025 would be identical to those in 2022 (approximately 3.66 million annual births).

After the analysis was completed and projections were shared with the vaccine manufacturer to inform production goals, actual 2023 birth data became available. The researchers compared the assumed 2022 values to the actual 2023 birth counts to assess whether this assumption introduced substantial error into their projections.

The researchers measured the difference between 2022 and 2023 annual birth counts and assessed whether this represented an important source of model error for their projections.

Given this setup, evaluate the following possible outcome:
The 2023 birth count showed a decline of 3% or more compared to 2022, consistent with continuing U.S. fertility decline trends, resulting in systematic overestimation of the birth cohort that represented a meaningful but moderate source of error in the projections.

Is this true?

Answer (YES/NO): NO